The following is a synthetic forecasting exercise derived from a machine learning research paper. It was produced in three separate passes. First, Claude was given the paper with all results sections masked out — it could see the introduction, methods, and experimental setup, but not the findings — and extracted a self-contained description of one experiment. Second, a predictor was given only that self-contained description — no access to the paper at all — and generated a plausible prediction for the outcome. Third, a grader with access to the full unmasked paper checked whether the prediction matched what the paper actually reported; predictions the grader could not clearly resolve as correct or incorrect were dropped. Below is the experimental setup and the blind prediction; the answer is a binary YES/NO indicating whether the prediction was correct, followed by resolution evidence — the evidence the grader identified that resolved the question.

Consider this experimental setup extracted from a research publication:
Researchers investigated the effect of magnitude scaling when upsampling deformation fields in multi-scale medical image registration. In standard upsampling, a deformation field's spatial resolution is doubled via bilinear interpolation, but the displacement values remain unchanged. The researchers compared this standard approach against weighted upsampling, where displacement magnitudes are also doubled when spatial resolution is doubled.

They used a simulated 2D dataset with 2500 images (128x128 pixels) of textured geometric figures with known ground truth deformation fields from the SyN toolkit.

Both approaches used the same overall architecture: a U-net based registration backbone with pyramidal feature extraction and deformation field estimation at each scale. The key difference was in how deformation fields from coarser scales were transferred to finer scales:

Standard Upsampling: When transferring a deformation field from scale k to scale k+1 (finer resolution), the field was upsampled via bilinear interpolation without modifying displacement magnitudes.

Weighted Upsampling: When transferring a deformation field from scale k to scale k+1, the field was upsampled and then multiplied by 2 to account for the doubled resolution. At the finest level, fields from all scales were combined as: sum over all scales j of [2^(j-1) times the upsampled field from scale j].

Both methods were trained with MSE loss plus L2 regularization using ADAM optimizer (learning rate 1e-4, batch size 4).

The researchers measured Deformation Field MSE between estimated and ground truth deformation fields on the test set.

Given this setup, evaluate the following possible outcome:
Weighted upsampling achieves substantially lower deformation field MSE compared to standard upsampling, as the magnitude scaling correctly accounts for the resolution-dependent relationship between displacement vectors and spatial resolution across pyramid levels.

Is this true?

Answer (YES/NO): YES